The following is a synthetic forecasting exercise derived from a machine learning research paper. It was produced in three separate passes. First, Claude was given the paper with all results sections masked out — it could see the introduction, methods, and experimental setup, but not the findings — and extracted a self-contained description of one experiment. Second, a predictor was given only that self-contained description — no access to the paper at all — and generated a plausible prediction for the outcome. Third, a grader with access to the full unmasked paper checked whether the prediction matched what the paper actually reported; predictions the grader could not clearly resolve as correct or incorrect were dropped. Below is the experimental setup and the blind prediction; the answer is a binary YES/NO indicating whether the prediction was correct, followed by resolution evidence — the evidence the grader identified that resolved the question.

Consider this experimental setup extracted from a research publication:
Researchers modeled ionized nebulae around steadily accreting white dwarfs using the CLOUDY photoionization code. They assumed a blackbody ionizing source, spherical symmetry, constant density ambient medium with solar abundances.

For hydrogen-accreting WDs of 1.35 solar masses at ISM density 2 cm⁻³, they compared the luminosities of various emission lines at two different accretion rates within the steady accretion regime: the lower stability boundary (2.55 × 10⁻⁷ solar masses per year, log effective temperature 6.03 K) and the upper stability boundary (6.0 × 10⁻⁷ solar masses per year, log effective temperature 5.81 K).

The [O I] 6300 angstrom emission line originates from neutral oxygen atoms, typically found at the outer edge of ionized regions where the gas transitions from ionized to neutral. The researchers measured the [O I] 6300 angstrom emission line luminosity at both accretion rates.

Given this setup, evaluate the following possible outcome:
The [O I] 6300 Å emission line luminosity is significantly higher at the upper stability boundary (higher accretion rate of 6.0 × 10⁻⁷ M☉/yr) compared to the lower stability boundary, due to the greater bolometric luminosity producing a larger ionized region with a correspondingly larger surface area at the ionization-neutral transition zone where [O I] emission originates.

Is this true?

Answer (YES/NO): YES